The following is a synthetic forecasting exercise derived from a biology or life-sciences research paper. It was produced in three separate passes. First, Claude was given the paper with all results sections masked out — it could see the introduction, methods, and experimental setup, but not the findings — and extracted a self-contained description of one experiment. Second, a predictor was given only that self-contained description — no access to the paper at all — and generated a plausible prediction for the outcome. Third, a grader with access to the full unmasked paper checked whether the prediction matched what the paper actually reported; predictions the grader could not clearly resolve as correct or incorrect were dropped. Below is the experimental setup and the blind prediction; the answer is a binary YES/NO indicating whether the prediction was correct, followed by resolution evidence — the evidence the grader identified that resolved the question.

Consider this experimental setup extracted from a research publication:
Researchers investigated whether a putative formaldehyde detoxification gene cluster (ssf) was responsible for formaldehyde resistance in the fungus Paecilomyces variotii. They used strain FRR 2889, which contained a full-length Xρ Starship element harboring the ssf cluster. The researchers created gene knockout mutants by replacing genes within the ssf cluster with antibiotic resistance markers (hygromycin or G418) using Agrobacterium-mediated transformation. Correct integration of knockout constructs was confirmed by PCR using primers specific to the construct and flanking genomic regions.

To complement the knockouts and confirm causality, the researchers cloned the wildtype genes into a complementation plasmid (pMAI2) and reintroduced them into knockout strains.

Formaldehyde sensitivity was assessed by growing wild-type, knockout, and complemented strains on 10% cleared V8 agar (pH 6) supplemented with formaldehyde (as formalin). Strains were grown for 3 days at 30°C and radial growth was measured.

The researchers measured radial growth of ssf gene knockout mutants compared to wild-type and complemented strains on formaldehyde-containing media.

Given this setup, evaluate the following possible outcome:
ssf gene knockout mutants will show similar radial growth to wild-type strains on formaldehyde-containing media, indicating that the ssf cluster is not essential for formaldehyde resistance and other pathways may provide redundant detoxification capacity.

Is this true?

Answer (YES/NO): NO